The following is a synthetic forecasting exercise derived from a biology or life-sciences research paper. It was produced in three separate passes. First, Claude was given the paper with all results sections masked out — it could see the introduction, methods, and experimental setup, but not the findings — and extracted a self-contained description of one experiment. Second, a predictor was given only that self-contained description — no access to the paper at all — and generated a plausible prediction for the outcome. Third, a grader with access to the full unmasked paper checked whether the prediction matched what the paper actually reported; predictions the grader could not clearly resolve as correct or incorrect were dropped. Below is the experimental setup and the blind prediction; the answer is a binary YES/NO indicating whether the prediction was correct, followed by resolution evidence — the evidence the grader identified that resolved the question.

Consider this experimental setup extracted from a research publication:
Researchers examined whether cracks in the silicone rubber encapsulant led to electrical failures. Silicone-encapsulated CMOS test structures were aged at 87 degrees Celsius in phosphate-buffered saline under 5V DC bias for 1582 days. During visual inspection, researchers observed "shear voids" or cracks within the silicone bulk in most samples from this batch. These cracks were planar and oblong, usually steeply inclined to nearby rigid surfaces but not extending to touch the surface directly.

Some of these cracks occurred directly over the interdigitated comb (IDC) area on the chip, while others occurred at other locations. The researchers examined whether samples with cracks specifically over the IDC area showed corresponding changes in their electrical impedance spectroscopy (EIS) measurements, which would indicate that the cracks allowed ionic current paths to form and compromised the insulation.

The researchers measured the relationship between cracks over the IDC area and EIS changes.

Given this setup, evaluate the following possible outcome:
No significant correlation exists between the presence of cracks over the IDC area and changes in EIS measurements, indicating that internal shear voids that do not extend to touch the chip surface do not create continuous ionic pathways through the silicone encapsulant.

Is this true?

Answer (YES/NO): NO